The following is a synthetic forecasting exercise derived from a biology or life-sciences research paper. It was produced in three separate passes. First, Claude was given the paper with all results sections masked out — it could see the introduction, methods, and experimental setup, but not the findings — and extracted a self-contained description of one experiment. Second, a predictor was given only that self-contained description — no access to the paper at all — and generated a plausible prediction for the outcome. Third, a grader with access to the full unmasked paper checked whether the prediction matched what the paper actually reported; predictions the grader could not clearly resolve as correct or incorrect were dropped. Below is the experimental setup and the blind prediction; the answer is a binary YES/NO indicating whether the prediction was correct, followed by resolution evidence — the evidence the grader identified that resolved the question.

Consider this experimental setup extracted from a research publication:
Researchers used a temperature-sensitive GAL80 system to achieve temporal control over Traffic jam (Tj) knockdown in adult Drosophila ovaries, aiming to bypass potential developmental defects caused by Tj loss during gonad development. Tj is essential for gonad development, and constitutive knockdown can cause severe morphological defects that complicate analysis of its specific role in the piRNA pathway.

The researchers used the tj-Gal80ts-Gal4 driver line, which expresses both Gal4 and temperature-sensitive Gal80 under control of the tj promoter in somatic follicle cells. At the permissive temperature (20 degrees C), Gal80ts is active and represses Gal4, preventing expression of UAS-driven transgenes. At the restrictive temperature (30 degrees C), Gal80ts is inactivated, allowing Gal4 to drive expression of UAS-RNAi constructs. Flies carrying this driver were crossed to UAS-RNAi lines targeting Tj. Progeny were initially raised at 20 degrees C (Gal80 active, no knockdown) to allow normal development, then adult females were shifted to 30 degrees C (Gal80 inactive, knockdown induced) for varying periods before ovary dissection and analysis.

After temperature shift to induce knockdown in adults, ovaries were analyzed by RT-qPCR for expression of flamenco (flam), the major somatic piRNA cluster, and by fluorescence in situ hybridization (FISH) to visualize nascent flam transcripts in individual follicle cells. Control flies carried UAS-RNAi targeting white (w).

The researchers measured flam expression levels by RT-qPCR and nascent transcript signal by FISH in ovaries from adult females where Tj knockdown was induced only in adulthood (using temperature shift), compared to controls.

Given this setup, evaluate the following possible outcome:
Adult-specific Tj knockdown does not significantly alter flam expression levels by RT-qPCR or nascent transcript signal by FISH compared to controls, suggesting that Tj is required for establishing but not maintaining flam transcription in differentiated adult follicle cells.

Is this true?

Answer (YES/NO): NO